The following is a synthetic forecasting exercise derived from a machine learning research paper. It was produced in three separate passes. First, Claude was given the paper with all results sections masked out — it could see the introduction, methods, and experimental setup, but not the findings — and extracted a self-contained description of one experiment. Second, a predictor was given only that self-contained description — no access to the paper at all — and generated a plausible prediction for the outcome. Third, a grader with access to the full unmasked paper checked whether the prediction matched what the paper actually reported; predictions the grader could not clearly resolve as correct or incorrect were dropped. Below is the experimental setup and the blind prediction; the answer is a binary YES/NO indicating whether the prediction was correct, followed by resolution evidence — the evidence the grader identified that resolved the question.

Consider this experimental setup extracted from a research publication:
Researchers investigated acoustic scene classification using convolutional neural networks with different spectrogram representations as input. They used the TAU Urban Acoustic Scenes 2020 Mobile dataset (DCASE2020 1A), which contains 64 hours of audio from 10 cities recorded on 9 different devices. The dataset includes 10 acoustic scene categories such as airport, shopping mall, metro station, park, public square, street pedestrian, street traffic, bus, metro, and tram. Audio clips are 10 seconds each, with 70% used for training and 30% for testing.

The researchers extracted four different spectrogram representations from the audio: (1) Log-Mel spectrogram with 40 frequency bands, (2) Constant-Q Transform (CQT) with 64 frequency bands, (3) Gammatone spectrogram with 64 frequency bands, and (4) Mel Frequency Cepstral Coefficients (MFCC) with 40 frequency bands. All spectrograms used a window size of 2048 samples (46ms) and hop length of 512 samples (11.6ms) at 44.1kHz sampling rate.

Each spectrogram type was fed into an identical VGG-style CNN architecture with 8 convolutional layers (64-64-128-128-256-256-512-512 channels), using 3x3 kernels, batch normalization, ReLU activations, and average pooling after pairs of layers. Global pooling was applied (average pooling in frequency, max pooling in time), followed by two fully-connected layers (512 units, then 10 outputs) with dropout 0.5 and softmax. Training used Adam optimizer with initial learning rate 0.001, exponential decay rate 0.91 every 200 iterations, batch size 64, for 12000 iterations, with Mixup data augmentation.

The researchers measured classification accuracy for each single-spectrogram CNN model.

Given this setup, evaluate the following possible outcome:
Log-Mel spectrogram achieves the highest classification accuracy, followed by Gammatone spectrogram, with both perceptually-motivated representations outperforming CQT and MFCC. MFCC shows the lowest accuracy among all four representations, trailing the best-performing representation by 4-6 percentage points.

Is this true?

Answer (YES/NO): NO